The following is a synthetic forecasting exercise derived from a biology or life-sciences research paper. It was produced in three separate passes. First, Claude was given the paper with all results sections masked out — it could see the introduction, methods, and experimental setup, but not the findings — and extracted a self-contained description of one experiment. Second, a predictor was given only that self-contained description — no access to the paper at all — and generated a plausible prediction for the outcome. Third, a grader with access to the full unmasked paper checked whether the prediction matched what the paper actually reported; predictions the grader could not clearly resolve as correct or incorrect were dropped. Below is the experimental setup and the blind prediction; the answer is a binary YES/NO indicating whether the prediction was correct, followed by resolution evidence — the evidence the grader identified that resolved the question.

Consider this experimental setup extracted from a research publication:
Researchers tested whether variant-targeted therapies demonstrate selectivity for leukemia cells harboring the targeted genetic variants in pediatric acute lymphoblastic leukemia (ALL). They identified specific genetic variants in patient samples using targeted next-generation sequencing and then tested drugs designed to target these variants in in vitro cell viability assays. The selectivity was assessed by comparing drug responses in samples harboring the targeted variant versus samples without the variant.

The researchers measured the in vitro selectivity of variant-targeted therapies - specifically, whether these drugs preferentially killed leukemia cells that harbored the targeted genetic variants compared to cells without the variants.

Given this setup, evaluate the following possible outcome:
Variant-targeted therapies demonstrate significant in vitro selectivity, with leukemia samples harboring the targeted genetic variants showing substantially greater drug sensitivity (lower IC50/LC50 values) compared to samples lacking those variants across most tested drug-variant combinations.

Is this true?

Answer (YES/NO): NO